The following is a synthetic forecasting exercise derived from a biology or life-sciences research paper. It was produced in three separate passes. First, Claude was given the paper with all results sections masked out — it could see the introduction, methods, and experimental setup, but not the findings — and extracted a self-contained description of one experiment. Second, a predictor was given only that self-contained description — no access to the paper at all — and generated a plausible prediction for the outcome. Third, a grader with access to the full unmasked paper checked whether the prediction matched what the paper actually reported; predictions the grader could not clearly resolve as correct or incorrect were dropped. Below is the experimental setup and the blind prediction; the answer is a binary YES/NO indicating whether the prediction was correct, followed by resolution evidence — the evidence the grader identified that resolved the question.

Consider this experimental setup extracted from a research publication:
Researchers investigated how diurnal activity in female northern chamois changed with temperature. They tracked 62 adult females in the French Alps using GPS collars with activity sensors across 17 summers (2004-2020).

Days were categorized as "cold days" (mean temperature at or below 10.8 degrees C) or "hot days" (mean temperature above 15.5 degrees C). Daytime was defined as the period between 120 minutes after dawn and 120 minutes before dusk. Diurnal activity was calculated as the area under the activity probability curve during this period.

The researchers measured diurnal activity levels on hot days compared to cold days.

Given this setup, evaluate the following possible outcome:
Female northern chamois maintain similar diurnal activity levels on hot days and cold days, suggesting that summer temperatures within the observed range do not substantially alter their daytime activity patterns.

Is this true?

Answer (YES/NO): NO